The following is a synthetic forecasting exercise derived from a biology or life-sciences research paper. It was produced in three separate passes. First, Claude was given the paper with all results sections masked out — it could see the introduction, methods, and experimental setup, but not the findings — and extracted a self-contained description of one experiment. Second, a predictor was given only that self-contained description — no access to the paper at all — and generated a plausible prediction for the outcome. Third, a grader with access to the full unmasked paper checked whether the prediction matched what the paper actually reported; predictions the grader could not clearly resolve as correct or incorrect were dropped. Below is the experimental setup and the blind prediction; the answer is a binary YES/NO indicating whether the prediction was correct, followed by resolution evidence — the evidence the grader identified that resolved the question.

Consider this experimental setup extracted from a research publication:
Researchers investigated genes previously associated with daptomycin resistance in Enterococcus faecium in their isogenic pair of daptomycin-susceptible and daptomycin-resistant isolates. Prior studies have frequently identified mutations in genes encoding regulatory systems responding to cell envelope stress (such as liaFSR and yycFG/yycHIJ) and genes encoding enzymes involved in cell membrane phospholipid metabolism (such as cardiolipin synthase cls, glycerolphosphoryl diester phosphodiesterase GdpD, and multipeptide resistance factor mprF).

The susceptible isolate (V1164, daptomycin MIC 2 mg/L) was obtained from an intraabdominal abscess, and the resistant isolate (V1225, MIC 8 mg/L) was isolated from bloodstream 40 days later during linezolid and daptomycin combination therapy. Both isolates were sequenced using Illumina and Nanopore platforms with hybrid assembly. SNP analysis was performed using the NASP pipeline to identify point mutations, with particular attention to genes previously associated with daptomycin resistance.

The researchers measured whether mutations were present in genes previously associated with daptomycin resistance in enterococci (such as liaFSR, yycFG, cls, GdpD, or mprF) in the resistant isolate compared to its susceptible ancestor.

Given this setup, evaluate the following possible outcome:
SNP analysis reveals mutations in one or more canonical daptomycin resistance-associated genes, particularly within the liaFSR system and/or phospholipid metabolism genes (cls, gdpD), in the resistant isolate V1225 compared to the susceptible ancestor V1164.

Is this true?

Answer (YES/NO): NO